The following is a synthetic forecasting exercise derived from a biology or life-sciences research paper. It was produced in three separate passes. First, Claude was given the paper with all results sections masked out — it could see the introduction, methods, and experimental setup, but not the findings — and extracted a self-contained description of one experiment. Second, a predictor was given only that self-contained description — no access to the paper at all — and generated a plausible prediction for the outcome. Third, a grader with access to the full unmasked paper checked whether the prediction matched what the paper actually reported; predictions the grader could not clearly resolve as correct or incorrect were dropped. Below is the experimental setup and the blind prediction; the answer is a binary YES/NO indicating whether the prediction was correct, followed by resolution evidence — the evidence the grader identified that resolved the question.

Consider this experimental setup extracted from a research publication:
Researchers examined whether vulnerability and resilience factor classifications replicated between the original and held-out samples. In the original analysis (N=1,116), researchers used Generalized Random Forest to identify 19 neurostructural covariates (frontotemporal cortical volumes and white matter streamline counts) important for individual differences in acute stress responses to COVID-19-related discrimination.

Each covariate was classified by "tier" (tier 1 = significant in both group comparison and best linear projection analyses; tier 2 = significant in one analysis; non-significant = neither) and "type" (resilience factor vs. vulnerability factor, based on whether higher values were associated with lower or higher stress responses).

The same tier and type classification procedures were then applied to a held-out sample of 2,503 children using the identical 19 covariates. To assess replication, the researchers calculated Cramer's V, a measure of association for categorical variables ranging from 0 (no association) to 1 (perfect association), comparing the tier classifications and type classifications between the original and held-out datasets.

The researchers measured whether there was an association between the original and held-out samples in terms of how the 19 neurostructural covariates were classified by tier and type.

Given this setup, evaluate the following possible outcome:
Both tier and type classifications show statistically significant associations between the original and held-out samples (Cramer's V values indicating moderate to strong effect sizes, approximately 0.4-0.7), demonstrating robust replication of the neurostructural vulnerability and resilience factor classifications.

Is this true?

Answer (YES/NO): NO